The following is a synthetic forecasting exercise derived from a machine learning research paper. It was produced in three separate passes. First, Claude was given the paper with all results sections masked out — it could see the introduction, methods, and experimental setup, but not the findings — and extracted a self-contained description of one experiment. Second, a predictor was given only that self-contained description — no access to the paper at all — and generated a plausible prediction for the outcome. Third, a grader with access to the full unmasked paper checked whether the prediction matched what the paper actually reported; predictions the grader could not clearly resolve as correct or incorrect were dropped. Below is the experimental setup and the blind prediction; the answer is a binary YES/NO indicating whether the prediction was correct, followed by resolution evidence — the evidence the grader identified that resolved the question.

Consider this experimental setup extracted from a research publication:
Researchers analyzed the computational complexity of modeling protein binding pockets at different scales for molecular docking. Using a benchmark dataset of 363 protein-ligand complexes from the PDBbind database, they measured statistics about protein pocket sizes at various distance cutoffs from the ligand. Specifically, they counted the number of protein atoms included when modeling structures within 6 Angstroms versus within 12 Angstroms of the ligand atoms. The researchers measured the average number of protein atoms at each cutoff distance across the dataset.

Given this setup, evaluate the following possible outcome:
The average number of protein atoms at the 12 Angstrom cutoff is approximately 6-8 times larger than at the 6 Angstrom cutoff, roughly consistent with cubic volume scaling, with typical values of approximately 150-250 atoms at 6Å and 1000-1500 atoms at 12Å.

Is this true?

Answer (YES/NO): NO